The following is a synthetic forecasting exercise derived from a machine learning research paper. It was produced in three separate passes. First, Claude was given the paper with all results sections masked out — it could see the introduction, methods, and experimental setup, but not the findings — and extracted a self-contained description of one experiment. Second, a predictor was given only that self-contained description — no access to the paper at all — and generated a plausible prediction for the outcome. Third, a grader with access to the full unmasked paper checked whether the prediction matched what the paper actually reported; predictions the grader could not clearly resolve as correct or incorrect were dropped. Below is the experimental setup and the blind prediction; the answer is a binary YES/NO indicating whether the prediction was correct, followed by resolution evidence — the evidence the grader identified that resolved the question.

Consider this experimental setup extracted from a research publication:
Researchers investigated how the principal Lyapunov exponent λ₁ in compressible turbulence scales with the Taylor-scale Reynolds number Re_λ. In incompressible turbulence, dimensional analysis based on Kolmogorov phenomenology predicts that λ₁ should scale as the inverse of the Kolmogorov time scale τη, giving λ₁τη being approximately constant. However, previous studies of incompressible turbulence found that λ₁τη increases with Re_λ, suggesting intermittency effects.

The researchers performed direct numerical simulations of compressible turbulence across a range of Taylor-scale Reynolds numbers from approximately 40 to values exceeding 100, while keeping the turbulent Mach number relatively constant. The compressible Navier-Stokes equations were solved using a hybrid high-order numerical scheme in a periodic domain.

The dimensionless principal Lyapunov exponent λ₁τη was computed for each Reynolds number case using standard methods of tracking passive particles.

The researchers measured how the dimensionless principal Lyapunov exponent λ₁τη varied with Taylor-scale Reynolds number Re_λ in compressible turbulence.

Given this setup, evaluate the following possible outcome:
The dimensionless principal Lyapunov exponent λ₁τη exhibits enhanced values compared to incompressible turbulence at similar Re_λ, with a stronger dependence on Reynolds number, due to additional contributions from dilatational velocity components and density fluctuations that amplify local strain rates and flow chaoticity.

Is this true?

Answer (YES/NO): NO